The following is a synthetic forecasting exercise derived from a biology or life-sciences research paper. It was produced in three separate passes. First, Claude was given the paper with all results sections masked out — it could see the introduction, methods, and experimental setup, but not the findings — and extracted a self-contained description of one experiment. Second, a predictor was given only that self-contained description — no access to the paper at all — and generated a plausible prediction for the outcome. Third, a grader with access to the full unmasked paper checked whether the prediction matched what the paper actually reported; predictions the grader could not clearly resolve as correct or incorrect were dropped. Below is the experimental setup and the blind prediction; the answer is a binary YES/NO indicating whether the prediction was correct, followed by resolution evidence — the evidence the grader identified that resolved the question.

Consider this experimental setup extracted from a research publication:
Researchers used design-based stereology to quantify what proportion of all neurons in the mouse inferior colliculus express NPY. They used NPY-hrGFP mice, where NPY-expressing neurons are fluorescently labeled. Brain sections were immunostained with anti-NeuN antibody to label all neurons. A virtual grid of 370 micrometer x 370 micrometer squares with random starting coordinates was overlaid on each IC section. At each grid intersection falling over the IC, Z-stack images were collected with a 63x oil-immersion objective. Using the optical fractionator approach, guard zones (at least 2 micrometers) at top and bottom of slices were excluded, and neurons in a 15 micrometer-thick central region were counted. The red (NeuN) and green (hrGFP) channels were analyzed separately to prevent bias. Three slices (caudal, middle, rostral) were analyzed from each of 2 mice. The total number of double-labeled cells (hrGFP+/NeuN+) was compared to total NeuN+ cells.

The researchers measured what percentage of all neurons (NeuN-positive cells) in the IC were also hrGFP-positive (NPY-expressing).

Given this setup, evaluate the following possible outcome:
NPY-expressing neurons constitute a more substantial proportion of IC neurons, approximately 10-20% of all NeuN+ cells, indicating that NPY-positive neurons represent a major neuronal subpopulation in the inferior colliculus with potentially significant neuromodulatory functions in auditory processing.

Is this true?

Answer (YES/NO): NO